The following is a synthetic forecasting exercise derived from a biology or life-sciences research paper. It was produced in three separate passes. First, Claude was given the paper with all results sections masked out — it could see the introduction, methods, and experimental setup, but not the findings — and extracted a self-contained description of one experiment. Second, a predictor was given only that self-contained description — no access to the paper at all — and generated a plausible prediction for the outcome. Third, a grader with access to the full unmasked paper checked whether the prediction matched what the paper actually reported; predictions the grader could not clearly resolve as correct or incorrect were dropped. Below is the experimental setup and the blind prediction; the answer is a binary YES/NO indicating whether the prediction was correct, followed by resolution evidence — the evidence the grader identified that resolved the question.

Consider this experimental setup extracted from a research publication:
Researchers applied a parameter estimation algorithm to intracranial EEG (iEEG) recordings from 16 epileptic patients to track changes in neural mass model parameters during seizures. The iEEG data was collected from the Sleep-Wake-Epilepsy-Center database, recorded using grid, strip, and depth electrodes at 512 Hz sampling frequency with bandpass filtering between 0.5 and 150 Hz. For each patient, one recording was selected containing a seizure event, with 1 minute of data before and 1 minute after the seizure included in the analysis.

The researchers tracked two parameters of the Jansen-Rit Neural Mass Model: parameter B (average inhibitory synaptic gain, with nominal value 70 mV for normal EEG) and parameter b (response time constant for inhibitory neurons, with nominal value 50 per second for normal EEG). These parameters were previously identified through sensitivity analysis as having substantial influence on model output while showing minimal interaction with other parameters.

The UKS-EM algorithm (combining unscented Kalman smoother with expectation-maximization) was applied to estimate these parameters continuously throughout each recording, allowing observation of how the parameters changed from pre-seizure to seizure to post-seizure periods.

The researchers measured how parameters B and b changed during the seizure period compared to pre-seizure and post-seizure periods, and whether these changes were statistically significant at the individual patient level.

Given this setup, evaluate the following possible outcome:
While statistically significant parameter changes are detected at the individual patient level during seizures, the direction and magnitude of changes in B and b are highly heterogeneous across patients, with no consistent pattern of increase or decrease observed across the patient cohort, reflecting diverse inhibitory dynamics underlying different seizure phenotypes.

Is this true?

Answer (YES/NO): NO